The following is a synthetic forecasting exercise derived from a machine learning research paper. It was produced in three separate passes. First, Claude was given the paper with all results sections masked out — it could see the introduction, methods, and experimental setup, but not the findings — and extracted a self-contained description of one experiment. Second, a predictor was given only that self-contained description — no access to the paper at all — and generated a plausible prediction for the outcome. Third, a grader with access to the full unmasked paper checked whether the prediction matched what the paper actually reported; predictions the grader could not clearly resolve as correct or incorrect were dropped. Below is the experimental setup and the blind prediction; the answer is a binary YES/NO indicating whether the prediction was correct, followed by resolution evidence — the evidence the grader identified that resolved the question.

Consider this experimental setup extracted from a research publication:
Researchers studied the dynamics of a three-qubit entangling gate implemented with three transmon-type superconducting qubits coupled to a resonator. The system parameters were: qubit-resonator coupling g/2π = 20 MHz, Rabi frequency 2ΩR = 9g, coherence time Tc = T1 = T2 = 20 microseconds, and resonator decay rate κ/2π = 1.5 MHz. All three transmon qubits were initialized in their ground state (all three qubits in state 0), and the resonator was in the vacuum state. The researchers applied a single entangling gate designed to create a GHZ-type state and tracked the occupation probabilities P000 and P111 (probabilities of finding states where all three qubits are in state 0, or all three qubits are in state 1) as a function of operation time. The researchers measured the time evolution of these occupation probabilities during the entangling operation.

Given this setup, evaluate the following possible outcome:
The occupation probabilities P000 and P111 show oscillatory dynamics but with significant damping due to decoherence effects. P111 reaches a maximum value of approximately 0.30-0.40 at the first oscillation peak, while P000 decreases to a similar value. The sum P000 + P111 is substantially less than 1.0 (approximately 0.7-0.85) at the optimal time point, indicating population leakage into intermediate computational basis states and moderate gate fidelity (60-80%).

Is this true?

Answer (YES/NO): NO